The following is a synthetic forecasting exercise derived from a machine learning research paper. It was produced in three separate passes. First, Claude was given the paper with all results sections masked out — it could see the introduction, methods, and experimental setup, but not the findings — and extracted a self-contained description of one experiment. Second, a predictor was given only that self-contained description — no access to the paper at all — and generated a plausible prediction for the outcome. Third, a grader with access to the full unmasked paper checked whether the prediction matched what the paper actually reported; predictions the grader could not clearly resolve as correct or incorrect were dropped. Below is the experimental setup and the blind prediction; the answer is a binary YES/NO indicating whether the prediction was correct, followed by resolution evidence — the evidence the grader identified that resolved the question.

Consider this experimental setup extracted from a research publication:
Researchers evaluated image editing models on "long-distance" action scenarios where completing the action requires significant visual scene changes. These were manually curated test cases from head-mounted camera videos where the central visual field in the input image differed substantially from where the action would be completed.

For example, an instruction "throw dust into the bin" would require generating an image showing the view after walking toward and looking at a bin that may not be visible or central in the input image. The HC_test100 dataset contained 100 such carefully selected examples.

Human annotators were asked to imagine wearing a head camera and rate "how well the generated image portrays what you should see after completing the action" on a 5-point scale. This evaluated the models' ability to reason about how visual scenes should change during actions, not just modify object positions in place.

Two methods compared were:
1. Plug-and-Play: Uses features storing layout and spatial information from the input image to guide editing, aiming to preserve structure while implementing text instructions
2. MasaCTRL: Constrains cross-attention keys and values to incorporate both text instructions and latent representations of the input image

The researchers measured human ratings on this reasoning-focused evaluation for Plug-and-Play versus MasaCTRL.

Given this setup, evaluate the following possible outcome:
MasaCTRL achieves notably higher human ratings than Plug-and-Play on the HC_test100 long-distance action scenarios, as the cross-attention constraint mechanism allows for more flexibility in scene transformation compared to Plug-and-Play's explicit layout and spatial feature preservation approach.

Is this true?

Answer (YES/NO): YES